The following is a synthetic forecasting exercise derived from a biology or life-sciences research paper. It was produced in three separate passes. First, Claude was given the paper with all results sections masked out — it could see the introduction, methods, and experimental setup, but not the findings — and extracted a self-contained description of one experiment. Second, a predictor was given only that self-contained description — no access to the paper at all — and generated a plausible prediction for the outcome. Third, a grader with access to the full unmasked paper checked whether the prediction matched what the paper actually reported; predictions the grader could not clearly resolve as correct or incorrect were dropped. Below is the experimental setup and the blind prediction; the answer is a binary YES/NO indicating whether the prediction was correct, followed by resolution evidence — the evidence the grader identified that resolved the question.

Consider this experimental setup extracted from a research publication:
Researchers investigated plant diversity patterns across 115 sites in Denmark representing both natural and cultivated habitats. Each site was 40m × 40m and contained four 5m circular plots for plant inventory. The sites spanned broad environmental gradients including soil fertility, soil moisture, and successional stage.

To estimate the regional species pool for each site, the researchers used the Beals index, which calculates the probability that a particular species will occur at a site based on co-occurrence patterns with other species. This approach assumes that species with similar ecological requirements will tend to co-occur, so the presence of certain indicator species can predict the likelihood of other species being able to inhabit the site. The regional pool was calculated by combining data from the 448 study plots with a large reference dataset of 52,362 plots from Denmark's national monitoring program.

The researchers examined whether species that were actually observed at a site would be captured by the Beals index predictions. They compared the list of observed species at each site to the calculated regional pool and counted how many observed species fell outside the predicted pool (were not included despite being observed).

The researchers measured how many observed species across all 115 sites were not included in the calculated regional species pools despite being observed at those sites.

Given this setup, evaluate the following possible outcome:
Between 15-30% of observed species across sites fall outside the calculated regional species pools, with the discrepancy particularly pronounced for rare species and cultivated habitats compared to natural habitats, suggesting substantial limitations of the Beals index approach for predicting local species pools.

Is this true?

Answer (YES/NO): NO